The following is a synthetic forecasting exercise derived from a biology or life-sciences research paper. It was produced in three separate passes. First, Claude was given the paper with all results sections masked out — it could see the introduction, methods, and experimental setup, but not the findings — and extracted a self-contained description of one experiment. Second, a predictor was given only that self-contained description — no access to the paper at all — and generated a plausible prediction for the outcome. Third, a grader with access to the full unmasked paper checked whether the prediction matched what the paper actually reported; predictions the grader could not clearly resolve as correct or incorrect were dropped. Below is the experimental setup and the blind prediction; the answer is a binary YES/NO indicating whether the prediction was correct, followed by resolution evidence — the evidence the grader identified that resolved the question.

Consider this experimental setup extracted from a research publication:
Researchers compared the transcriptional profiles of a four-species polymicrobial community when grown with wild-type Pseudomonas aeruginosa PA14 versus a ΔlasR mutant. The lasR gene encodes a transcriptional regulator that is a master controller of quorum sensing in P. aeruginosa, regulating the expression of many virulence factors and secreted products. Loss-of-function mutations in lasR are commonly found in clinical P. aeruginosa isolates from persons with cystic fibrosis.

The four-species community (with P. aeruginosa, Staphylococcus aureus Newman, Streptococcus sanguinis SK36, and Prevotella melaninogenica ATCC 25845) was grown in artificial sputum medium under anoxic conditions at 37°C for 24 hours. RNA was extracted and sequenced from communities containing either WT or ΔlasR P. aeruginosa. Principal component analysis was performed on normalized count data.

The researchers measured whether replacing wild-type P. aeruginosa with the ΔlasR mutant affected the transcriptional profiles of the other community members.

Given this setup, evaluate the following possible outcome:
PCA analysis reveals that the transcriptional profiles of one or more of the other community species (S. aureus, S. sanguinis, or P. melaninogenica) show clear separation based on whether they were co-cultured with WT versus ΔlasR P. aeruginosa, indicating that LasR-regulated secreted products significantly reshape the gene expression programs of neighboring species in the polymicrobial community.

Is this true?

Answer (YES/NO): NO